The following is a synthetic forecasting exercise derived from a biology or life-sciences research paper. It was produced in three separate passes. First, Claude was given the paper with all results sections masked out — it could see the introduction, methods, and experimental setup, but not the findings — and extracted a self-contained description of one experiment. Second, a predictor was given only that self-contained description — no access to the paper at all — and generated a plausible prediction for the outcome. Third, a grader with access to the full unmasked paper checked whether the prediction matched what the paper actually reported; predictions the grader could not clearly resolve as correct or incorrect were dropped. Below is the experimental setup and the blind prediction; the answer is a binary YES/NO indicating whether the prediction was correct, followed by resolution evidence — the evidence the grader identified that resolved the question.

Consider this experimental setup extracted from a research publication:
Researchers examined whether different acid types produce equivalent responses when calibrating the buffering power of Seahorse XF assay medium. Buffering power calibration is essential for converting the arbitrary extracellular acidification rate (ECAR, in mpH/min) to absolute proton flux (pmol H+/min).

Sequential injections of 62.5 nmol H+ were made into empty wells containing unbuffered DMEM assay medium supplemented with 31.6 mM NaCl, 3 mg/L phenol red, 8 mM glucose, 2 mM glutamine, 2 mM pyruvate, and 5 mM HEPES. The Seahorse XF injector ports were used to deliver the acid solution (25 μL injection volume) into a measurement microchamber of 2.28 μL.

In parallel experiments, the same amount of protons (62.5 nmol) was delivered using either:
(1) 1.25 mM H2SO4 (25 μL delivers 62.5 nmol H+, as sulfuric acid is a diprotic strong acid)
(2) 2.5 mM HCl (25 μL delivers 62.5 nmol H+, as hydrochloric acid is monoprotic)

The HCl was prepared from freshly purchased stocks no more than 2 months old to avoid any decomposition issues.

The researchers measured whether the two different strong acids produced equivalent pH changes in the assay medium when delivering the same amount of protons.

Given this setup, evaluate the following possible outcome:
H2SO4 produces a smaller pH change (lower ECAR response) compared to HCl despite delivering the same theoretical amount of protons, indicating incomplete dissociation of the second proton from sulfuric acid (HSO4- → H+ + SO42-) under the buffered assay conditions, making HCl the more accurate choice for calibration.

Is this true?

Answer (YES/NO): NO